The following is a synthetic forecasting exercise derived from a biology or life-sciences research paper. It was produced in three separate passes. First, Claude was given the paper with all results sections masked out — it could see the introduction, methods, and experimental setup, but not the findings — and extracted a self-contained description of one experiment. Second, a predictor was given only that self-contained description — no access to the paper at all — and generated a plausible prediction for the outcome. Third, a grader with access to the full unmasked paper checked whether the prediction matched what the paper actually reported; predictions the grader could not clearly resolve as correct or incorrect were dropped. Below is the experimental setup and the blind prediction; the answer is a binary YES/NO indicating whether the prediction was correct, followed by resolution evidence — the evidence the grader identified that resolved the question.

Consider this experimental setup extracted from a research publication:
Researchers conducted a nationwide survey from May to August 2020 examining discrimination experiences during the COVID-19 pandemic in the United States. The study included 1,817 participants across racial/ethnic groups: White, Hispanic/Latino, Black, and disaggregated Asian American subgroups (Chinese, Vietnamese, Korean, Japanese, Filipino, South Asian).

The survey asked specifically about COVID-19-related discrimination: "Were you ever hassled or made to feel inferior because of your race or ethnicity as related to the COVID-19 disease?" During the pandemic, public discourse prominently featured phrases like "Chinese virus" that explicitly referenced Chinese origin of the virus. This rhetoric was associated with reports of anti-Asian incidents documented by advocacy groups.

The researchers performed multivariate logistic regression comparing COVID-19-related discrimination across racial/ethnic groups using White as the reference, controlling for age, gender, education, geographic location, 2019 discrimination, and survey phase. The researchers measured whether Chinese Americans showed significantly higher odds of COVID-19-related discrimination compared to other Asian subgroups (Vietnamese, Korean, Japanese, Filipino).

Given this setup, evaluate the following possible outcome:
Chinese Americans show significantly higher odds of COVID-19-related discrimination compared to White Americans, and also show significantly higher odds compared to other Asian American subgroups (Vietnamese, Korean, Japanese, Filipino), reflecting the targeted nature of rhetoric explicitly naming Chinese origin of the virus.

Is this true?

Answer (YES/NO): NO